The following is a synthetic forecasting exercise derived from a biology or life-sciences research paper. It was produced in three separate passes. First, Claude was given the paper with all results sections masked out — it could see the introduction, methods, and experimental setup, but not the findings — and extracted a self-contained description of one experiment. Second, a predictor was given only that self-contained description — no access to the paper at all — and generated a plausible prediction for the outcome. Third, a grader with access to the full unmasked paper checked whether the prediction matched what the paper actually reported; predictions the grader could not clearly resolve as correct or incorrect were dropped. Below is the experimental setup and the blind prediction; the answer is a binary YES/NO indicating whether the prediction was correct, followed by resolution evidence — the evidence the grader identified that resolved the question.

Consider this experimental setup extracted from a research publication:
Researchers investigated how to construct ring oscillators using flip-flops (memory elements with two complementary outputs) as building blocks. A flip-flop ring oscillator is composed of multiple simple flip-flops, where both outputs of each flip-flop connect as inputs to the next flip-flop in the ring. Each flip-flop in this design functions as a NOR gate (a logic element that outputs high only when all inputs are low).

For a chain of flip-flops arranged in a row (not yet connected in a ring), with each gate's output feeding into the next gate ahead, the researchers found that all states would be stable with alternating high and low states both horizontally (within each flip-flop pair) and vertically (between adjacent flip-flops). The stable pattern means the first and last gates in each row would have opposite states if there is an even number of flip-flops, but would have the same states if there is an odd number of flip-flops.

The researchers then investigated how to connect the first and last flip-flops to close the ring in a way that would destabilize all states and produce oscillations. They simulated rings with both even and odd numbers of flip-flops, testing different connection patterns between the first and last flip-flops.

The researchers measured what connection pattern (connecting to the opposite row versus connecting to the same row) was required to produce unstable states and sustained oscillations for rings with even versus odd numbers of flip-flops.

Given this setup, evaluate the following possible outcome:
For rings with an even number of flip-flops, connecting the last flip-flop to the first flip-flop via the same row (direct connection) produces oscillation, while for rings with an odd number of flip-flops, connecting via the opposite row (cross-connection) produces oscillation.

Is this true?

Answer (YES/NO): NO